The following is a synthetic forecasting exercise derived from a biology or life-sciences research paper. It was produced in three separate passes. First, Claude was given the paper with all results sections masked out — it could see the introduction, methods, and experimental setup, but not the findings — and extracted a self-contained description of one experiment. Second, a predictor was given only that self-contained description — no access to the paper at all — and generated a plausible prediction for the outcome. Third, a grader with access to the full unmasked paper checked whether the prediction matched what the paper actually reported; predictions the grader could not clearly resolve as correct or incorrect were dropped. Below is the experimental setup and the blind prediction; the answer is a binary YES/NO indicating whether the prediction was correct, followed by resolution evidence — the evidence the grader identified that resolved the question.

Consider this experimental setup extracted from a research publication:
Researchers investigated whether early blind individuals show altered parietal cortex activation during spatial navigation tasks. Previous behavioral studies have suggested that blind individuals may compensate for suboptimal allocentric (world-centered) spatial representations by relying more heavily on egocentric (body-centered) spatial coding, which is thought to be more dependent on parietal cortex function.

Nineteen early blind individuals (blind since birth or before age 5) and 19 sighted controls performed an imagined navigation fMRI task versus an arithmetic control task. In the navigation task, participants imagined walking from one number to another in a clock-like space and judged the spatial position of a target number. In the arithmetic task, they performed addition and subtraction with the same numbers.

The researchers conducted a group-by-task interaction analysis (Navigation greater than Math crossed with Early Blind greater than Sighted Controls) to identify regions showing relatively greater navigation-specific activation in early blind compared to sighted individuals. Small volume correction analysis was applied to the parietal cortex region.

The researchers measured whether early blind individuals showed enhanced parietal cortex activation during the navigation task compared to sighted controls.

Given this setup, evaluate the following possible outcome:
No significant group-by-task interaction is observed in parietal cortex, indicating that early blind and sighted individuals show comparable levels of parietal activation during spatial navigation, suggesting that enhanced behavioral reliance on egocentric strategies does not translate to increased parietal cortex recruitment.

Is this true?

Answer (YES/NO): NO